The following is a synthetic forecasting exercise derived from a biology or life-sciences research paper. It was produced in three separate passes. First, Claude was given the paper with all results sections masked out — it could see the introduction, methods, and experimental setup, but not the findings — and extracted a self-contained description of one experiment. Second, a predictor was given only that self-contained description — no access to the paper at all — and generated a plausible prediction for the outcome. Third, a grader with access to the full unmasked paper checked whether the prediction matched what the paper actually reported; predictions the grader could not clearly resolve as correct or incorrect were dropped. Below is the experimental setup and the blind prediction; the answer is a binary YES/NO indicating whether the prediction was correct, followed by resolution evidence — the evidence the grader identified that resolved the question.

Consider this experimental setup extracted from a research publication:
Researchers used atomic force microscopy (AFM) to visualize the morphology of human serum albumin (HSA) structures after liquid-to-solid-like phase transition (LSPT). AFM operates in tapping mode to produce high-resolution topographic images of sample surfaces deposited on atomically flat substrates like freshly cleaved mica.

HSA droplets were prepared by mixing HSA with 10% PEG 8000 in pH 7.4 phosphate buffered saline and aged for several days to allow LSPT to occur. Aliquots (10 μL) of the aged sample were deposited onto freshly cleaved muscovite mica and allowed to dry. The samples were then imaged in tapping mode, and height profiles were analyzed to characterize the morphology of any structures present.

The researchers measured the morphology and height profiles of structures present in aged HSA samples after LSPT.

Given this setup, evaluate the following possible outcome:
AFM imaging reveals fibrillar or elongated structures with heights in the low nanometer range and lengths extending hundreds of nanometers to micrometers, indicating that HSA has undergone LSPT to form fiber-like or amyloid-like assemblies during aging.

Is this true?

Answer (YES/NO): YES